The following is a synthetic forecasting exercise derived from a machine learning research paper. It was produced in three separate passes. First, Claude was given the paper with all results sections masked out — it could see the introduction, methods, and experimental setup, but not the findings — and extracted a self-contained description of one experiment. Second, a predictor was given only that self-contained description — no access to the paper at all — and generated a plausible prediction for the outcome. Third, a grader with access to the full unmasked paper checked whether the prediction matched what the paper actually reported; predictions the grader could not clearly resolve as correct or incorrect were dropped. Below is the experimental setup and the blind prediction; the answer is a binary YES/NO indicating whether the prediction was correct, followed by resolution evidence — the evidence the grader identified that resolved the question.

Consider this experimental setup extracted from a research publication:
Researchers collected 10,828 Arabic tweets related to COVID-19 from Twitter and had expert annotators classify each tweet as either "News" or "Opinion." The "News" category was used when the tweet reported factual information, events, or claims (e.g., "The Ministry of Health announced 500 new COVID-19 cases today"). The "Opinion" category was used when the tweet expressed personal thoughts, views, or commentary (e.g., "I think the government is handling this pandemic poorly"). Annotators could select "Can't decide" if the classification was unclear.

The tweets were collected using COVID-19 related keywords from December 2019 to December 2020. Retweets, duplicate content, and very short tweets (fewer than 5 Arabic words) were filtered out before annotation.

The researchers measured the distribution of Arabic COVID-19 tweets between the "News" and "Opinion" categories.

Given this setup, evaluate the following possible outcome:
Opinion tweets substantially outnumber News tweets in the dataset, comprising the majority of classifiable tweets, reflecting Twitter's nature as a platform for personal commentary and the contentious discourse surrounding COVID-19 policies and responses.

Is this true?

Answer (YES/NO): YES